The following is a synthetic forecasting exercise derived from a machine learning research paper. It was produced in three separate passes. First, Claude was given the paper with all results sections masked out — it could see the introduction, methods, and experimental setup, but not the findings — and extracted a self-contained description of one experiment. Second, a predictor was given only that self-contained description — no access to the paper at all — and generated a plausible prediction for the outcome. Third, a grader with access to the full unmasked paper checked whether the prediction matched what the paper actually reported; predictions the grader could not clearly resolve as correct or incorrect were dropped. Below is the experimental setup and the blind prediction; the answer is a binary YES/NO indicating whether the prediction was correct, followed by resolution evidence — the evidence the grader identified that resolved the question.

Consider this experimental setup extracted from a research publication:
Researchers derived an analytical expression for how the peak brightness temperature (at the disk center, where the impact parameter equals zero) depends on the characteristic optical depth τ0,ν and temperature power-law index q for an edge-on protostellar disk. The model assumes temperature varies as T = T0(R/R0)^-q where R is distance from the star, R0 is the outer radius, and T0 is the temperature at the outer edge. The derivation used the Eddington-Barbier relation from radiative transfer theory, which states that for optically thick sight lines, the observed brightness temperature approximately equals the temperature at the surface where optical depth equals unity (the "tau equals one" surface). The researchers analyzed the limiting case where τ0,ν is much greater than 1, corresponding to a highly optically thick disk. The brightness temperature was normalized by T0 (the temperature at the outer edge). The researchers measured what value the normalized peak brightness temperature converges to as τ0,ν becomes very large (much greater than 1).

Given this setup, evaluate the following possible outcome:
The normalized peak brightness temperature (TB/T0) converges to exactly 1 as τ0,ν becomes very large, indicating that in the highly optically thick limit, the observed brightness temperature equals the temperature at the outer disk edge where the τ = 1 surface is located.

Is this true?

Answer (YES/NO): YES